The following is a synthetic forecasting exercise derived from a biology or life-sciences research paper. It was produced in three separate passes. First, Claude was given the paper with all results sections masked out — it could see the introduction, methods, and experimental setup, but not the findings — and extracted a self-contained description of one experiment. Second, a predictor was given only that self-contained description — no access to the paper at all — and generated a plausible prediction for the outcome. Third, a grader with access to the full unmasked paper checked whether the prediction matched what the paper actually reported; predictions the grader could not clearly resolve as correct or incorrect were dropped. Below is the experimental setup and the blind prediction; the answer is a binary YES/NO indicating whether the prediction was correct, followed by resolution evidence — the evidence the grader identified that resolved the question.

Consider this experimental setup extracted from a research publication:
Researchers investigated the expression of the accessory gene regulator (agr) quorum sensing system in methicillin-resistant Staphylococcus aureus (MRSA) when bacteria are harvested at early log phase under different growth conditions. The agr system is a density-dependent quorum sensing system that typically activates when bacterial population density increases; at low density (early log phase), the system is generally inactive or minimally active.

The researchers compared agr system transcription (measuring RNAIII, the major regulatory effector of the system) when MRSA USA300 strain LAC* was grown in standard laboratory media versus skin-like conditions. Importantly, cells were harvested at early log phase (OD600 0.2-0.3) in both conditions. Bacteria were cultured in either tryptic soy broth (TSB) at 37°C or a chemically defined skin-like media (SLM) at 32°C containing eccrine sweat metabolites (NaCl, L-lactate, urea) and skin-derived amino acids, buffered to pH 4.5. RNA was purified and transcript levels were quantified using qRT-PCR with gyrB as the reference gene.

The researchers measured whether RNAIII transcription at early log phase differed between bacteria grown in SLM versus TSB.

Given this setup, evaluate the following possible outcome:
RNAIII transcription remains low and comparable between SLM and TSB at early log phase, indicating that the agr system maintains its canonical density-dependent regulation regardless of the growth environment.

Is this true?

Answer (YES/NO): NO